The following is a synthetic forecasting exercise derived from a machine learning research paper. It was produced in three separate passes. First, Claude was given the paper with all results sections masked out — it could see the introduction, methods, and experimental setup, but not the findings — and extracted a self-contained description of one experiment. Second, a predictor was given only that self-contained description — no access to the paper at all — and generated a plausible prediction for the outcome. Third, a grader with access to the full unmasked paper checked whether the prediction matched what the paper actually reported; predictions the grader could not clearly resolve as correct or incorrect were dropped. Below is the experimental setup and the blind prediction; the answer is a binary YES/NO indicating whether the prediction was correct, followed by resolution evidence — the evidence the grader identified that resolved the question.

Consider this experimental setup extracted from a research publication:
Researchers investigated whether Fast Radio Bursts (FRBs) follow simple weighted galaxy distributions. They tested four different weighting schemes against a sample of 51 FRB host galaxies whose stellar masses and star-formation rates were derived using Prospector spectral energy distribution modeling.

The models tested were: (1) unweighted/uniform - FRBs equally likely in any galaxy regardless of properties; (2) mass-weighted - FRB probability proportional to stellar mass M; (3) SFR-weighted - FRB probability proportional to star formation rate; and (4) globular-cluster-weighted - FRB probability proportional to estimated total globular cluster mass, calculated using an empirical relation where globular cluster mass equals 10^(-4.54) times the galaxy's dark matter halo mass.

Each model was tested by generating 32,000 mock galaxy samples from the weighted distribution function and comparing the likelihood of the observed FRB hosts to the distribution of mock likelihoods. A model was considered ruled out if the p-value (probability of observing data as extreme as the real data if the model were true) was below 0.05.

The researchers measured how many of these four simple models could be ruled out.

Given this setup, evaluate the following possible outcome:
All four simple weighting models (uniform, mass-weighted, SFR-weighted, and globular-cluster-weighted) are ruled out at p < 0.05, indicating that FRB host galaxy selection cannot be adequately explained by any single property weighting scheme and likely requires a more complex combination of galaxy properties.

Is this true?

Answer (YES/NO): NO